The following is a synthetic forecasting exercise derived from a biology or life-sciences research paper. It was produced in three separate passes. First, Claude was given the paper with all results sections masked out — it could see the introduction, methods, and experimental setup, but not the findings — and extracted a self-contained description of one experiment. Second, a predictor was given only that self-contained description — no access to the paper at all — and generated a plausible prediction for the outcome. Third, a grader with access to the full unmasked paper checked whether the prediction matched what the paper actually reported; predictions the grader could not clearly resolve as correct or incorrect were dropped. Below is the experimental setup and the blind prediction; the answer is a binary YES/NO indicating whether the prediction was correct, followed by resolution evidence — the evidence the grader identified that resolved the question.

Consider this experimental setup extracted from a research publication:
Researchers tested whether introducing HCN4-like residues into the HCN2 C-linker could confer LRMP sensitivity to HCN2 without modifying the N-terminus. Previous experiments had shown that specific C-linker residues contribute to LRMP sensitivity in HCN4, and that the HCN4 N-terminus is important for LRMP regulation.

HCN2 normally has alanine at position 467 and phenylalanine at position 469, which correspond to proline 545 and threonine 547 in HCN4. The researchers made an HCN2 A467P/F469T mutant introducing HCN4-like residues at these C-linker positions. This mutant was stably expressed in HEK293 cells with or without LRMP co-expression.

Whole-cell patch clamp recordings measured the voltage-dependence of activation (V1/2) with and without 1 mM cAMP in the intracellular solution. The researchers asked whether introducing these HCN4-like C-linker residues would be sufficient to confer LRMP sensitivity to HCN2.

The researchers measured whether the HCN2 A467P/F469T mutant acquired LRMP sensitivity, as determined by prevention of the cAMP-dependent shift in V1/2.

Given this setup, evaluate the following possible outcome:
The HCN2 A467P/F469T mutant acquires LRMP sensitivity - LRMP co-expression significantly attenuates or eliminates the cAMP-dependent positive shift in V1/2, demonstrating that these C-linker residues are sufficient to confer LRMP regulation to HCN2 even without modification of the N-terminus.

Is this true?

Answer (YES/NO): NO